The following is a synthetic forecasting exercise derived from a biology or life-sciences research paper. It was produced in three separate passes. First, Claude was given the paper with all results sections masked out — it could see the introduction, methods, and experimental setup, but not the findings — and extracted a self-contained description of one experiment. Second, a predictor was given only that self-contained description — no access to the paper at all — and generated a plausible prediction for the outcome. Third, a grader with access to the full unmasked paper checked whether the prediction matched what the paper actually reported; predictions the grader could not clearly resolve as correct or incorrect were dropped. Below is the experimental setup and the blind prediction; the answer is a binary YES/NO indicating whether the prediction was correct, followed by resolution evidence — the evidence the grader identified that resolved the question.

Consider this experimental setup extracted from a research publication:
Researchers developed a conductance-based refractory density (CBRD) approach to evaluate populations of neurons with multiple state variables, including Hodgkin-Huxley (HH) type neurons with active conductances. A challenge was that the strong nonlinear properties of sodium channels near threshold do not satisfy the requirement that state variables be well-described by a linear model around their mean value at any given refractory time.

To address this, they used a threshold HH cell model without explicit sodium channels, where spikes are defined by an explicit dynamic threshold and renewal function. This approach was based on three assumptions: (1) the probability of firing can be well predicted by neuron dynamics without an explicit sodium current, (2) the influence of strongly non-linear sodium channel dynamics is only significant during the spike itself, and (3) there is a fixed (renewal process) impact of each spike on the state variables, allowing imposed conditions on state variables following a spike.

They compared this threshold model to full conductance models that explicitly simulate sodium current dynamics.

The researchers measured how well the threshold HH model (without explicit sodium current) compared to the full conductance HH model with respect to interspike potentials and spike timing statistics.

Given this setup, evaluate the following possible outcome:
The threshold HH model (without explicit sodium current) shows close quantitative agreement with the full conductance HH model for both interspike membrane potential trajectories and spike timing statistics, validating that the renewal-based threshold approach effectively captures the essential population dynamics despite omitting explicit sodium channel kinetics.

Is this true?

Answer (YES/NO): YES